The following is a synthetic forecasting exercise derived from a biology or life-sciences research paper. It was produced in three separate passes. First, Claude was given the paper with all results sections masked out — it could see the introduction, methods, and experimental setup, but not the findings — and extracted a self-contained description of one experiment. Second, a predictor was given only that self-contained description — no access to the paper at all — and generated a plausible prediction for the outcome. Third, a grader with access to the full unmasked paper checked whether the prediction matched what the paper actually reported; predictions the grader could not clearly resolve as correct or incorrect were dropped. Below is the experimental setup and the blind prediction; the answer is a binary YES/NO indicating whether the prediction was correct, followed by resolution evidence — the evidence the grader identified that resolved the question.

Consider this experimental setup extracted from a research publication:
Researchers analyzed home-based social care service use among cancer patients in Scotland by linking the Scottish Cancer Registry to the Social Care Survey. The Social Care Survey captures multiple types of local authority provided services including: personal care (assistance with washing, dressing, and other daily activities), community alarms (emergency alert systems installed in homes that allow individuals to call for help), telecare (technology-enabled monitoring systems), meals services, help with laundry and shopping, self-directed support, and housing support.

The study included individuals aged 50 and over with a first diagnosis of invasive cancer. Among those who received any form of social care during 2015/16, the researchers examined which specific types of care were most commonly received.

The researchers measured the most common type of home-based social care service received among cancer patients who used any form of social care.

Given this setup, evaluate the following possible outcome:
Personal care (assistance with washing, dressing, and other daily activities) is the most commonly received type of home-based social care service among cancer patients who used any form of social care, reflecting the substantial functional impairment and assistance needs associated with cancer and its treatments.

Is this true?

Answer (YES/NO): NO